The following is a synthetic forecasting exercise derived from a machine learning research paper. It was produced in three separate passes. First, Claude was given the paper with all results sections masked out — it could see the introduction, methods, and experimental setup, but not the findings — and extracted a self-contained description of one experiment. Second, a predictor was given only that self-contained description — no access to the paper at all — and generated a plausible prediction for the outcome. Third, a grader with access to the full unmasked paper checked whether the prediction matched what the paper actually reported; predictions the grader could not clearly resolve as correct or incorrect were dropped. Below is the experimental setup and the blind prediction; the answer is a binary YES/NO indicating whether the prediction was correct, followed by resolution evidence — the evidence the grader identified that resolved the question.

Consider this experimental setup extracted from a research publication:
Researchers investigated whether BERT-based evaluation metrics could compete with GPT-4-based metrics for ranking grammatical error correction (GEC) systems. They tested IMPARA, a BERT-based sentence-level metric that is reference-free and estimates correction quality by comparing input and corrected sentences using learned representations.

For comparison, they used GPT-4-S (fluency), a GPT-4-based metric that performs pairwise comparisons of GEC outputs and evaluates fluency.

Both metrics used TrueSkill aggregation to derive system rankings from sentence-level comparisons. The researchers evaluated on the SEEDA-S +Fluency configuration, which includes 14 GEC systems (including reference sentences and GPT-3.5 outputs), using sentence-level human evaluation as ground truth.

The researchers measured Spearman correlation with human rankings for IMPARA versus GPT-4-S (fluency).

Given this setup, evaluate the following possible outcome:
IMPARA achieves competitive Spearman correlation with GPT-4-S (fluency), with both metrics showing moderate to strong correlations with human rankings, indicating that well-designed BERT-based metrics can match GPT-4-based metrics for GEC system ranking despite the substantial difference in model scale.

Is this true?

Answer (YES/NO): YES